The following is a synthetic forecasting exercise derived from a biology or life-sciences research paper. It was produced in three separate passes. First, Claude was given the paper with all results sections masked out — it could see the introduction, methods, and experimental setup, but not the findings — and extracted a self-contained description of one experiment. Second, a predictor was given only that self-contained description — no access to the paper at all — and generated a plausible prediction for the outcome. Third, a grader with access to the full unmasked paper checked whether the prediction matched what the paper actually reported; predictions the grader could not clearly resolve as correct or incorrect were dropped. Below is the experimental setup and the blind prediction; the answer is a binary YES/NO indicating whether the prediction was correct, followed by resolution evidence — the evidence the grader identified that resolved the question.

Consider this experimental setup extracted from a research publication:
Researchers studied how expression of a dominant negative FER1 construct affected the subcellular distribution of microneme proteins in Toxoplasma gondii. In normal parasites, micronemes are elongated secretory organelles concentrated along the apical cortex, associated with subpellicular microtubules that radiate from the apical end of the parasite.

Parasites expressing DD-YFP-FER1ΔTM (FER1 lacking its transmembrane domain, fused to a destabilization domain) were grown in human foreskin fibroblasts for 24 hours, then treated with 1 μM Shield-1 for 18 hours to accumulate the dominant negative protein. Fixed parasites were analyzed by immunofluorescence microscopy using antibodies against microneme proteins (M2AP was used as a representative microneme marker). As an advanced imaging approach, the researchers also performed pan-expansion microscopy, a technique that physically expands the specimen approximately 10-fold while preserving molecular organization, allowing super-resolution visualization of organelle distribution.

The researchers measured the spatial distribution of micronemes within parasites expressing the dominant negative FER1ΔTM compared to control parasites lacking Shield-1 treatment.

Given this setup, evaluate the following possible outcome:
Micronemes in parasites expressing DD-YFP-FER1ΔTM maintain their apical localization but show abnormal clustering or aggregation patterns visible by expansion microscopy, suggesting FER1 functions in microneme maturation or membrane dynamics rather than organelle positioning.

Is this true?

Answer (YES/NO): NO